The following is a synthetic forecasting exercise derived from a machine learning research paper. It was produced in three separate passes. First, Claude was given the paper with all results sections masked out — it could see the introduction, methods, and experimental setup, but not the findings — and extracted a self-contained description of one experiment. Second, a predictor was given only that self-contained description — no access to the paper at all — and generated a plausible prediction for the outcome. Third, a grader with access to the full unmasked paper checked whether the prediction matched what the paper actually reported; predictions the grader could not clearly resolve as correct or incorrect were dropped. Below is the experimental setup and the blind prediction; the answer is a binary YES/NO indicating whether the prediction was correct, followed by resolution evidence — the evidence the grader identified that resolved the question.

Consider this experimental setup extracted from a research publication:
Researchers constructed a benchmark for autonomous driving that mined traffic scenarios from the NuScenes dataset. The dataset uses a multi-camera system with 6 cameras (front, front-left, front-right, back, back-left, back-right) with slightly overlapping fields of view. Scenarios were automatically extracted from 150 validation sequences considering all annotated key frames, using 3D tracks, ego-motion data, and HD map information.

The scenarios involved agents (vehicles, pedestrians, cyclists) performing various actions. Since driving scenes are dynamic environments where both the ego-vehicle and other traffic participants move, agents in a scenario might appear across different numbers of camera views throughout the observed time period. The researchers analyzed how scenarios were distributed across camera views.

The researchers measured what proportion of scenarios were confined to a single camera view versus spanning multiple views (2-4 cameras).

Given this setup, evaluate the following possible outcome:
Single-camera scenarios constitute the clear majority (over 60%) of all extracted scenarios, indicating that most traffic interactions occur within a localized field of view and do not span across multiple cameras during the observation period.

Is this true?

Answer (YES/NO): NO